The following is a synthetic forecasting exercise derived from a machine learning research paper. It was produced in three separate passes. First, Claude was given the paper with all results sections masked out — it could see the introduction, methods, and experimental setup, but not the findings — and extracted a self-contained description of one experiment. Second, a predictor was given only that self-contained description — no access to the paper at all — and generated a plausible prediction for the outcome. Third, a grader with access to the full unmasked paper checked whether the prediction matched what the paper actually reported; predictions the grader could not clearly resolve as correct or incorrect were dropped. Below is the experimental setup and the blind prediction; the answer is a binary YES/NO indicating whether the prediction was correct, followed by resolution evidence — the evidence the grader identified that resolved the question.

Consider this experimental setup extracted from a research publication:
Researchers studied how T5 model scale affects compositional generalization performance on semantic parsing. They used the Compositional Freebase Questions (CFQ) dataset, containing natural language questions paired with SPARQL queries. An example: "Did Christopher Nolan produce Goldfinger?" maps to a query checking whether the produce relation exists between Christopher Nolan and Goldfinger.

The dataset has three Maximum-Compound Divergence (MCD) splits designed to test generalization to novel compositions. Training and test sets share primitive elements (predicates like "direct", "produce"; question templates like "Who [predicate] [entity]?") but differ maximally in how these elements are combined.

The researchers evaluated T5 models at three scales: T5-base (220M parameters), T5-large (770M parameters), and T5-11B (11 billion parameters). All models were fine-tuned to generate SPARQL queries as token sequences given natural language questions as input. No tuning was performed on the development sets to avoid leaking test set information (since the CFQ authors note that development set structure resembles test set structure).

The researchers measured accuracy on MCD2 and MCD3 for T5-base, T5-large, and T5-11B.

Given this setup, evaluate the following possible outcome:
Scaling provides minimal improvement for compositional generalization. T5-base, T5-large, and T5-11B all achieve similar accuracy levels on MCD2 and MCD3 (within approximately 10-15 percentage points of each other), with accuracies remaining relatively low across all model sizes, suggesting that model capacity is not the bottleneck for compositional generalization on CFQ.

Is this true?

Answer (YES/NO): NO